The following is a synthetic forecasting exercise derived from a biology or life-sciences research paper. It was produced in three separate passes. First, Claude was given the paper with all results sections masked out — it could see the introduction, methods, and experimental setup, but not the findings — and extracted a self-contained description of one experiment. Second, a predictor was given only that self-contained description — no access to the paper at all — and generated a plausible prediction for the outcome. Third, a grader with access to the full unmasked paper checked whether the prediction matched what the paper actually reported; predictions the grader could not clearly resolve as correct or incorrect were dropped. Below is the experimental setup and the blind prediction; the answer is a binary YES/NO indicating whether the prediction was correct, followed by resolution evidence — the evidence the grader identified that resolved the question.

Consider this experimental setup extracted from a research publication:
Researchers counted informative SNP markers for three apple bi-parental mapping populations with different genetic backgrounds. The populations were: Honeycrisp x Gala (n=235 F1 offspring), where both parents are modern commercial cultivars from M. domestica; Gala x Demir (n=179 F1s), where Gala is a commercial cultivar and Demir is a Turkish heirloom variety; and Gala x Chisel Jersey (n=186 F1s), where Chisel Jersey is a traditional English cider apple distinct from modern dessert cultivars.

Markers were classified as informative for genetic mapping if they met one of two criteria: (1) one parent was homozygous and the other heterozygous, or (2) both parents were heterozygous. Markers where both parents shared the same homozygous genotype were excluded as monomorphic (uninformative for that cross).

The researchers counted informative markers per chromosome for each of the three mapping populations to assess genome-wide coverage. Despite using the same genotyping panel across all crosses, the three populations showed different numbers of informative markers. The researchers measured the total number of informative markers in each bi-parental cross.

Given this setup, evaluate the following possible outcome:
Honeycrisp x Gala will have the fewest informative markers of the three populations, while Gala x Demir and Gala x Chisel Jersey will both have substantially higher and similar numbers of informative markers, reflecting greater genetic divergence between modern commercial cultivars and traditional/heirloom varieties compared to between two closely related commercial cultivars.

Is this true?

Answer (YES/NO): NO